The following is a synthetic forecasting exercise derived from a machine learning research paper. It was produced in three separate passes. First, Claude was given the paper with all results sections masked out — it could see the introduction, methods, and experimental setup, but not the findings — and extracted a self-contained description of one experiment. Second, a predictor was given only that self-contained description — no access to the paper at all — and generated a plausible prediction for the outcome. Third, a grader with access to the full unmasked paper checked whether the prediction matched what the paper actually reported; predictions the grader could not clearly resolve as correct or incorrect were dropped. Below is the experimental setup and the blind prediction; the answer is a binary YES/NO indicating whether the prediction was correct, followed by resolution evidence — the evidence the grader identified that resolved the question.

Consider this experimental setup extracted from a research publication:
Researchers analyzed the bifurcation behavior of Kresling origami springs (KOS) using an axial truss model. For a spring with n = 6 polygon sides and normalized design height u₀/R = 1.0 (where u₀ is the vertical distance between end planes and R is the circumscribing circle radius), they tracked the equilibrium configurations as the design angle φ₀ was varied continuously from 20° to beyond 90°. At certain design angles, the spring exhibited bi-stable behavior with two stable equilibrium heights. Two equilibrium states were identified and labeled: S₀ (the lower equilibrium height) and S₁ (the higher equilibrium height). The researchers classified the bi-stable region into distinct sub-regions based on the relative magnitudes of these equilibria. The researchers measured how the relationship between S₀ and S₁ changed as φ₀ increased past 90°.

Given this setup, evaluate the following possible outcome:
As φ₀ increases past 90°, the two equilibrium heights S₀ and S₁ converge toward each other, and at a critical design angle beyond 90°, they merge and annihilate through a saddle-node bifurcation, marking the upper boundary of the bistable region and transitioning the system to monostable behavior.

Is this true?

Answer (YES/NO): NO